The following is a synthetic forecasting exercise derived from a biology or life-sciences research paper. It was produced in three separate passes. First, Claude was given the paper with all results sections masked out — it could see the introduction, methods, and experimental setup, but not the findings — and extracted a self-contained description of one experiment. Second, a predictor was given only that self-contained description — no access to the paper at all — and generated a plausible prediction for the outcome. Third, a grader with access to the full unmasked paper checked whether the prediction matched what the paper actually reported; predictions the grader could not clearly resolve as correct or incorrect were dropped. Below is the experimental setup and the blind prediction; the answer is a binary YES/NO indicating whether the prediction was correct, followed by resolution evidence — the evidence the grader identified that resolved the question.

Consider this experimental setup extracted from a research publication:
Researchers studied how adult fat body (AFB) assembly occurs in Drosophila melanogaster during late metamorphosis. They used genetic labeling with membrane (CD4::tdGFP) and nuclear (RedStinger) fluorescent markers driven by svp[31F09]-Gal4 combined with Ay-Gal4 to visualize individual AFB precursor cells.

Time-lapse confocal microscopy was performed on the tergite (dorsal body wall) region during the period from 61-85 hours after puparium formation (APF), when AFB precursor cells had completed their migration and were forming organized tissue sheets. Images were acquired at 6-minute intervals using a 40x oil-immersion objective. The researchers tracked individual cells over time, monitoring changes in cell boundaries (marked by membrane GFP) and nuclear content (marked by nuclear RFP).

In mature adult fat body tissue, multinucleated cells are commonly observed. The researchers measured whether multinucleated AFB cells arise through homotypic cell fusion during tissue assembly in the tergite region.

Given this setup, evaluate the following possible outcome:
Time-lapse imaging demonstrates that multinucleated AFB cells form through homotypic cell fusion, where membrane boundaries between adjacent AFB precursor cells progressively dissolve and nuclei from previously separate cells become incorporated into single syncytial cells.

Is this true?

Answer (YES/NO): YES